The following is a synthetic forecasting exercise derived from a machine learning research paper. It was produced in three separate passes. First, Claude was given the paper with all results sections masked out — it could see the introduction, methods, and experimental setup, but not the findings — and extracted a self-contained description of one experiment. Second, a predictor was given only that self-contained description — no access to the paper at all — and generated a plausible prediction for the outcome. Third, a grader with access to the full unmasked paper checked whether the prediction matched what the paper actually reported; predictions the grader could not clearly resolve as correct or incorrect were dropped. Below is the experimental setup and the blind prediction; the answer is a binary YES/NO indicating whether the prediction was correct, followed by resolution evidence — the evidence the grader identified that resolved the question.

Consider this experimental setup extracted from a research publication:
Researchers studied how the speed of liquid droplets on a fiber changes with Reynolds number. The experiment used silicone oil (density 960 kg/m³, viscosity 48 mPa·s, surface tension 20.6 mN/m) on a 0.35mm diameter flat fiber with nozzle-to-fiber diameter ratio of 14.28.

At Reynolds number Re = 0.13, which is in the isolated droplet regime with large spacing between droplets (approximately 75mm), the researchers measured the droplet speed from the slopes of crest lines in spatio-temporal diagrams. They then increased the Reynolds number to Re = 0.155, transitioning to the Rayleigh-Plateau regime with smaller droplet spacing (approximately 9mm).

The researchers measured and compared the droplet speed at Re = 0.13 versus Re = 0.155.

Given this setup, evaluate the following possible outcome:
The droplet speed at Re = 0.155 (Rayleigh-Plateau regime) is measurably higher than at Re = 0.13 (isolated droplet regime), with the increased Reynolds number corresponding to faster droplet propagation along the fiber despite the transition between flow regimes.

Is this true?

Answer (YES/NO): NO